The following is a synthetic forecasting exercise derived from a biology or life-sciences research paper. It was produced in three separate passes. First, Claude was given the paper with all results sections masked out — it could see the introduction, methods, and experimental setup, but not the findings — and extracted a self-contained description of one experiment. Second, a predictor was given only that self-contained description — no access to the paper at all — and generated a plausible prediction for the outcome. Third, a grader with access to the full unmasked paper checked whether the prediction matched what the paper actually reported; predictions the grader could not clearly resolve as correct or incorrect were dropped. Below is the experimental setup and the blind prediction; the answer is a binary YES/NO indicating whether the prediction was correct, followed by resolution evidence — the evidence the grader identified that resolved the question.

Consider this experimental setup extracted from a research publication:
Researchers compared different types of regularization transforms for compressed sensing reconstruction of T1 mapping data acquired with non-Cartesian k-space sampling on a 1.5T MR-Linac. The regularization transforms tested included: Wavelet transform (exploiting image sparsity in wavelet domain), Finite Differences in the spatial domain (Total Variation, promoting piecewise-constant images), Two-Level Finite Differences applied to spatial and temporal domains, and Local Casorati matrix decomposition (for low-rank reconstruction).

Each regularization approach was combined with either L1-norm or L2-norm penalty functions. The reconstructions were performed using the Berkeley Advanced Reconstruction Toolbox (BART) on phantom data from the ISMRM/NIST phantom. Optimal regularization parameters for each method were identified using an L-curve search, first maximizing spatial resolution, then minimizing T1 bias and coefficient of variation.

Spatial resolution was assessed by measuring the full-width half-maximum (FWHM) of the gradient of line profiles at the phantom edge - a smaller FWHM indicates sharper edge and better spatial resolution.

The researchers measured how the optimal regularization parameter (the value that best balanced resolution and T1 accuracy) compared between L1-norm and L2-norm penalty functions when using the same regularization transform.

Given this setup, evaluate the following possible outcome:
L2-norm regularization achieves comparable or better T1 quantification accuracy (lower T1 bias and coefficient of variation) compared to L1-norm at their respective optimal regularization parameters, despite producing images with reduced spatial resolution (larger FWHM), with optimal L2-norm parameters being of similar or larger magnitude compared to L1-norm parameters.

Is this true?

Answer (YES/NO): NO